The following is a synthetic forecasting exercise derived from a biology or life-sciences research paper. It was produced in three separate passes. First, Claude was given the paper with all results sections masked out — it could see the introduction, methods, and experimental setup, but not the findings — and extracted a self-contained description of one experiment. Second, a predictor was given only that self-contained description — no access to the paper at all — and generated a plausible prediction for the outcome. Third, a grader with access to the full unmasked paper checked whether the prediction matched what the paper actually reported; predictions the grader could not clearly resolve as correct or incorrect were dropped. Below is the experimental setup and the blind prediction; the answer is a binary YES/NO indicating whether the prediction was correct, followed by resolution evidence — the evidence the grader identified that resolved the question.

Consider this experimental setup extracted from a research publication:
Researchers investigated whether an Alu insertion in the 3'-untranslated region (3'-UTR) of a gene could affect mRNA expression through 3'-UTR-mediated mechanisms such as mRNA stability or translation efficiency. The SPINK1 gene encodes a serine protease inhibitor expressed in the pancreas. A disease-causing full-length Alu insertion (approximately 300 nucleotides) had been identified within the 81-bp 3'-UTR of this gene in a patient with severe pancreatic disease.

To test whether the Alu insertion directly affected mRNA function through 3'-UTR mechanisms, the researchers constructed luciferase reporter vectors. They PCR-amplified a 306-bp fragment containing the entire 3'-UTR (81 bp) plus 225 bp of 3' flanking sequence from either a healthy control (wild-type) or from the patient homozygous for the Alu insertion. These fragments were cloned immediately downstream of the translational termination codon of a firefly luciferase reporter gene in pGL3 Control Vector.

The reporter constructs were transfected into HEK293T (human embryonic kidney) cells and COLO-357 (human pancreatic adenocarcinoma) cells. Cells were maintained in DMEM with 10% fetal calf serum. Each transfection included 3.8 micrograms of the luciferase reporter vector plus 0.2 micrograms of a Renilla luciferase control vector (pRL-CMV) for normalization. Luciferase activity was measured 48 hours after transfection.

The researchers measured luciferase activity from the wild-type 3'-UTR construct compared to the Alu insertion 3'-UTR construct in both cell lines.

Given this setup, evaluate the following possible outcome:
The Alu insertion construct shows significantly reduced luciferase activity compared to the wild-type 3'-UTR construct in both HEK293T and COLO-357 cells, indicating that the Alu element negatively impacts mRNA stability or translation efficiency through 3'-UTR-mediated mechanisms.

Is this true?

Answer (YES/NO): YES